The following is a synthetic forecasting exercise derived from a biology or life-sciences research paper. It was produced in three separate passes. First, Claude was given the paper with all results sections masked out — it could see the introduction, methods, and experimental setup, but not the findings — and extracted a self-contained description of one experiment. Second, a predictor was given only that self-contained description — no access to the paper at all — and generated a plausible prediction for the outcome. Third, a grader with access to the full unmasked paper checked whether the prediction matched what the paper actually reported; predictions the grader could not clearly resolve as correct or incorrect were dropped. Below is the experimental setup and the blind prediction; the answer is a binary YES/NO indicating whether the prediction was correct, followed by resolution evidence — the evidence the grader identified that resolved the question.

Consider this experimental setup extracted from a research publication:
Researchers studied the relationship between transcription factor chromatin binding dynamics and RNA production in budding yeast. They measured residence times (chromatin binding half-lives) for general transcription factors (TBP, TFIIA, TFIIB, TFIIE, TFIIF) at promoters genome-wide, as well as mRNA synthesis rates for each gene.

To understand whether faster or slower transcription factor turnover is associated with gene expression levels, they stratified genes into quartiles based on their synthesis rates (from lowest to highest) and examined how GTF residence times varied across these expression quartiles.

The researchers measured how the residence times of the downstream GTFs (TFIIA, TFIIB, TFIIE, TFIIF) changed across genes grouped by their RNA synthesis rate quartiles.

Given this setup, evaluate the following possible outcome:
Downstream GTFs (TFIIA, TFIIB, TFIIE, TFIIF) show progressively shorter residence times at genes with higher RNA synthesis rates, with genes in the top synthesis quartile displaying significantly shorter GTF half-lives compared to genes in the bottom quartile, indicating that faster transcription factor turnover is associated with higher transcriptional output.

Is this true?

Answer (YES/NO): NO